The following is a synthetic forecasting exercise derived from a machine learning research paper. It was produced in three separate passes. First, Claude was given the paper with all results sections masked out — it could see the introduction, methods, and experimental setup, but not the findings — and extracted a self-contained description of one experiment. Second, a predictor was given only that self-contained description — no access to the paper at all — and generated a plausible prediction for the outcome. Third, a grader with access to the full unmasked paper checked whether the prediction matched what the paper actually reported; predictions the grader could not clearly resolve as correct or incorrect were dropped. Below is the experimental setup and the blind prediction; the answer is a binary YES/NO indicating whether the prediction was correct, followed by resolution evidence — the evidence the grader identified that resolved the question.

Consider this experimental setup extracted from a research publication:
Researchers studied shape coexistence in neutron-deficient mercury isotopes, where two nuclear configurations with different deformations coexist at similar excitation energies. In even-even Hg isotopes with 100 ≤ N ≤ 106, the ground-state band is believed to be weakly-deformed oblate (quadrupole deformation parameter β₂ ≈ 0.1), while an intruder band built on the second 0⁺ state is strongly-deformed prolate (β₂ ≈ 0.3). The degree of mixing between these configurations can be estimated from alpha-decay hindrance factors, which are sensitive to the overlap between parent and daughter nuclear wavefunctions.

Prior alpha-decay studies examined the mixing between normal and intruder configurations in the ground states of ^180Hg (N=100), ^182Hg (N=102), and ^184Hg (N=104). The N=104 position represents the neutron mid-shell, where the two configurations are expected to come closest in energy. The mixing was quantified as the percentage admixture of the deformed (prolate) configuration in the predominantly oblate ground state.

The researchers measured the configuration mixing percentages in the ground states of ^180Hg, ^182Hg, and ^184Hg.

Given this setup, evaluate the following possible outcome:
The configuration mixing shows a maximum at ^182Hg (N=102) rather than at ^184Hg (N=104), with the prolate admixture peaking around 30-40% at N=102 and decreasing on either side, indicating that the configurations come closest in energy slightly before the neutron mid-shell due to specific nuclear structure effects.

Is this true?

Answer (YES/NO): NO